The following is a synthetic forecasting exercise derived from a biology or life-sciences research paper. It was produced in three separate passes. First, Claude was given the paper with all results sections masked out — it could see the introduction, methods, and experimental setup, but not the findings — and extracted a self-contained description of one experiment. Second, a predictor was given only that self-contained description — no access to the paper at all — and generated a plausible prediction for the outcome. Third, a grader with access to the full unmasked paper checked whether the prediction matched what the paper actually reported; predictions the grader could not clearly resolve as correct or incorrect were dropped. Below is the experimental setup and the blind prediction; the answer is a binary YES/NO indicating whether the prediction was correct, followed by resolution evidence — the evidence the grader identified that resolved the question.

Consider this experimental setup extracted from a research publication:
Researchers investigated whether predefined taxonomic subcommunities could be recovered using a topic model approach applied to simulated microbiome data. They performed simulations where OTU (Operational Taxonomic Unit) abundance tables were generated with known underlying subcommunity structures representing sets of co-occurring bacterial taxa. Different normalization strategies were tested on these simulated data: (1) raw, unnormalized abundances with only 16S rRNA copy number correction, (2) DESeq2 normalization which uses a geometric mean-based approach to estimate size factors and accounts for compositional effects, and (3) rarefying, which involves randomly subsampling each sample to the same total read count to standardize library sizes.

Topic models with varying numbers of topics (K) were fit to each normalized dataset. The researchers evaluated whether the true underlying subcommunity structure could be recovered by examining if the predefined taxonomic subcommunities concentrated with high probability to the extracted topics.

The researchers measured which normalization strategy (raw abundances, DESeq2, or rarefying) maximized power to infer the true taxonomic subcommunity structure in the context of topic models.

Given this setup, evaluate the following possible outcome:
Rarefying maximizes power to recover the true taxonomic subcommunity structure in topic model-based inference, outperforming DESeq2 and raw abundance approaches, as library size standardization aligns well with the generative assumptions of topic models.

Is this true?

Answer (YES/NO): NO